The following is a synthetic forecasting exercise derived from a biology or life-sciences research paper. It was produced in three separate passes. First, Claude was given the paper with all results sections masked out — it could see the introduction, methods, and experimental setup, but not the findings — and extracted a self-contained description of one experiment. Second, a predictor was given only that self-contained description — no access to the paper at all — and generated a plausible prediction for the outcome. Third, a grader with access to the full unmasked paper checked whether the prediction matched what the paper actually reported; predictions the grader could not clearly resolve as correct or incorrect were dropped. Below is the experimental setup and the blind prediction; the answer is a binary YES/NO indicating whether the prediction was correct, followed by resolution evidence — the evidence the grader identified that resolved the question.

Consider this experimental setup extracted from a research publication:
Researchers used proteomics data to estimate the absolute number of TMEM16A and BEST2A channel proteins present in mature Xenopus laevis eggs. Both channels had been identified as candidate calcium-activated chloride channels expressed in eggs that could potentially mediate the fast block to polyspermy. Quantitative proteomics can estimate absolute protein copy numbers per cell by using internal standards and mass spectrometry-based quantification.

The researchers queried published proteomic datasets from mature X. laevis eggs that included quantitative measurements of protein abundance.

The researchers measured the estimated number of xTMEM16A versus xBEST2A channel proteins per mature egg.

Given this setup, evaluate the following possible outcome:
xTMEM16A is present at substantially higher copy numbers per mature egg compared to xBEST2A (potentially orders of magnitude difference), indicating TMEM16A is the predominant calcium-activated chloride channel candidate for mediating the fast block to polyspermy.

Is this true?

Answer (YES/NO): YES